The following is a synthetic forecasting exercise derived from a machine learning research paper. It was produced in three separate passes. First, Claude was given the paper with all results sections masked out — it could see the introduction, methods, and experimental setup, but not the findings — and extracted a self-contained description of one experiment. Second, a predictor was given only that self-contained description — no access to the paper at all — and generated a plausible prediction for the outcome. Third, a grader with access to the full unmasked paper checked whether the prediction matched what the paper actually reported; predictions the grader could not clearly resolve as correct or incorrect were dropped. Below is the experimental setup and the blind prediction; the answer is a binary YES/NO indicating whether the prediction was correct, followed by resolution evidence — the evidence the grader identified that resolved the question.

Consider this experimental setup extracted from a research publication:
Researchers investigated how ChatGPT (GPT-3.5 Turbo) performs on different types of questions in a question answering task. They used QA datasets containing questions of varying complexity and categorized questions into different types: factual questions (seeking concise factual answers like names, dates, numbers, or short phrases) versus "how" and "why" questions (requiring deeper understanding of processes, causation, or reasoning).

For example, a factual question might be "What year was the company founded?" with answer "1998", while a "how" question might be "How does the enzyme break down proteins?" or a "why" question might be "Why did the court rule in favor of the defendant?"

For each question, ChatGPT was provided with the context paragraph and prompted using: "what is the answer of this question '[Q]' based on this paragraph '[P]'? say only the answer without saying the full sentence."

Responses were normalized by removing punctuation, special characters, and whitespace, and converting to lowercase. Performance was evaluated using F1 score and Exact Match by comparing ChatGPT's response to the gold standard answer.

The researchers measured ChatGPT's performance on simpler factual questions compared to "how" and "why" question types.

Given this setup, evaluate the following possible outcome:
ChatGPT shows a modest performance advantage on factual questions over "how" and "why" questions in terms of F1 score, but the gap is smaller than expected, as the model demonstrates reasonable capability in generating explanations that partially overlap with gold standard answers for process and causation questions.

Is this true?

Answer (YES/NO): NO